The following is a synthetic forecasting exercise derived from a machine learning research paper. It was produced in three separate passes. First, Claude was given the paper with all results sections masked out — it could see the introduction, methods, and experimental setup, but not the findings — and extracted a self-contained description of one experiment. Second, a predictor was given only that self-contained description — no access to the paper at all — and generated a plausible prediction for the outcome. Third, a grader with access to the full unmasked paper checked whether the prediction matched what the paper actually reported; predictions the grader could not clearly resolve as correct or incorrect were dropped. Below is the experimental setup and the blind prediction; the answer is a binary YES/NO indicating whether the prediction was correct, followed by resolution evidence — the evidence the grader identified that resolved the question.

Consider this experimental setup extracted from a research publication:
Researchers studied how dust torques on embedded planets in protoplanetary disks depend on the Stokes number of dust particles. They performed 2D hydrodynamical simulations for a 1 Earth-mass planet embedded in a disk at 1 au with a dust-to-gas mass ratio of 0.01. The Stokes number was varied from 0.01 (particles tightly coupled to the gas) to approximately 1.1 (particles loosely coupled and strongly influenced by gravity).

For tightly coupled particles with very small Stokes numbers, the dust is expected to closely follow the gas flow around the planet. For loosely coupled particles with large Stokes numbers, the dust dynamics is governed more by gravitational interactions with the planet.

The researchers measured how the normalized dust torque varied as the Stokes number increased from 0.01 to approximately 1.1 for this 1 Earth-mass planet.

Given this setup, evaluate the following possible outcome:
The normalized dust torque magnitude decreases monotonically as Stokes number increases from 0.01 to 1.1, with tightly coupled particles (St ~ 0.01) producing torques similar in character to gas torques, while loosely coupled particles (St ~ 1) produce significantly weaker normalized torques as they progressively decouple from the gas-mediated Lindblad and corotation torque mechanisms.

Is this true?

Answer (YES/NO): NO